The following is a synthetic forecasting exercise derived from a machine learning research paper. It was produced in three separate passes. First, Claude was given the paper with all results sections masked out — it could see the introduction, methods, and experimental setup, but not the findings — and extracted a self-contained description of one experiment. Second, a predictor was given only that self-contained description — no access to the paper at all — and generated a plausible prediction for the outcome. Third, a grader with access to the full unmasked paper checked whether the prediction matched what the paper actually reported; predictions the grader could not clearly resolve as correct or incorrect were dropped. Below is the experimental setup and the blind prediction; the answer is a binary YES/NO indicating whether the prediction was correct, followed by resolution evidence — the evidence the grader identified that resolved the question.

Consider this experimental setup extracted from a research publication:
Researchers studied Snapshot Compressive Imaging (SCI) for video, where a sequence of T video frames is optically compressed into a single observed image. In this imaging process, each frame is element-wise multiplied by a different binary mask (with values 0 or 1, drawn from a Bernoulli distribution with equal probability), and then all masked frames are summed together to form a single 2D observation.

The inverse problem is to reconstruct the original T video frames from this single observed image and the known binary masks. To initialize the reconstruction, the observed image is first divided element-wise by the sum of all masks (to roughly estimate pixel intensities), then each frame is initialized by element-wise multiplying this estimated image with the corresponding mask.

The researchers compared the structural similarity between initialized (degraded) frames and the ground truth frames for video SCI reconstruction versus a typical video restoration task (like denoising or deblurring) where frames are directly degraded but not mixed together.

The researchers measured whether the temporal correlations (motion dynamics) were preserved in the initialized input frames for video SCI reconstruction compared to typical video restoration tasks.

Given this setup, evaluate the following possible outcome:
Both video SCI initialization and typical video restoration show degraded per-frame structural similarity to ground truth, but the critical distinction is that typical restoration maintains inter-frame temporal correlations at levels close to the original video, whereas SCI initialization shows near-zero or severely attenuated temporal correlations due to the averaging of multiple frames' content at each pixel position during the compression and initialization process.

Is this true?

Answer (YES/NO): YES